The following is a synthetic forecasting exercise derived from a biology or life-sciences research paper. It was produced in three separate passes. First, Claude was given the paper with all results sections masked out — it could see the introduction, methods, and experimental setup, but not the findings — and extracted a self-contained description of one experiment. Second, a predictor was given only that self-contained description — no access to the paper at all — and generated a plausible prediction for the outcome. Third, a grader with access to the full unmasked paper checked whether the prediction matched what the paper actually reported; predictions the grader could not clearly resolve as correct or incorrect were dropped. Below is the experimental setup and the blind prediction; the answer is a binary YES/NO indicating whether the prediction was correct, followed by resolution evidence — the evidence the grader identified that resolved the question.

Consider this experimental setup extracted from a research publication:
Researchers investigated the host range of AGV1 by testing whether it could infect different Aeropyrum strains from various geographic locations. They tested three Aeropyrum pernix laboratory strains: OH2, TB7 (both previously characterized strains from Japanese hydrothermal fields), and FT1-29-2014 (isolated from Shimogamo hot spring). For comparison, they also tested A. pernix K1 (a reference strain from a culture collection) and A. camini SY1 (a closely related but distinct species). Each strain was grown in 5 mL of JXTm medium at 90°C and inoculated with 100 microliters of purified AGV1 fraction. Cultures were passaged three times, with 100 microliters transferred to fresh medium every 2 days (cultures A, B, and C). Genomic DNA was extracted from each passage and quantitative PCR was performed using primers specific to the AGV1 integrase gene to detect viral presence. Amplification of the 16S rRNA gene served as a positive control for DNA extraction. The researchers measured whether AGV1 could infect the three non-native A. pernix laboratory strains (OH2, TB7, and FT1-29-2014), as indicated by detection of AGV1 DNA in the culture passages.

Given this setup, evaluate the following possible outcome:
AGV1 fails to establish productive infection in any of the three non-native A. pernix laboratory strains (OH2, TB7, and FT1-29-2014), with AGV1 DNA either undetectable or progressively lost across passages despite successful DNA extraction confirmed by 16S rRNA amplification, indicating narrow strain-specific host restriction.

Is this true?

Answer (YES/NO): YES